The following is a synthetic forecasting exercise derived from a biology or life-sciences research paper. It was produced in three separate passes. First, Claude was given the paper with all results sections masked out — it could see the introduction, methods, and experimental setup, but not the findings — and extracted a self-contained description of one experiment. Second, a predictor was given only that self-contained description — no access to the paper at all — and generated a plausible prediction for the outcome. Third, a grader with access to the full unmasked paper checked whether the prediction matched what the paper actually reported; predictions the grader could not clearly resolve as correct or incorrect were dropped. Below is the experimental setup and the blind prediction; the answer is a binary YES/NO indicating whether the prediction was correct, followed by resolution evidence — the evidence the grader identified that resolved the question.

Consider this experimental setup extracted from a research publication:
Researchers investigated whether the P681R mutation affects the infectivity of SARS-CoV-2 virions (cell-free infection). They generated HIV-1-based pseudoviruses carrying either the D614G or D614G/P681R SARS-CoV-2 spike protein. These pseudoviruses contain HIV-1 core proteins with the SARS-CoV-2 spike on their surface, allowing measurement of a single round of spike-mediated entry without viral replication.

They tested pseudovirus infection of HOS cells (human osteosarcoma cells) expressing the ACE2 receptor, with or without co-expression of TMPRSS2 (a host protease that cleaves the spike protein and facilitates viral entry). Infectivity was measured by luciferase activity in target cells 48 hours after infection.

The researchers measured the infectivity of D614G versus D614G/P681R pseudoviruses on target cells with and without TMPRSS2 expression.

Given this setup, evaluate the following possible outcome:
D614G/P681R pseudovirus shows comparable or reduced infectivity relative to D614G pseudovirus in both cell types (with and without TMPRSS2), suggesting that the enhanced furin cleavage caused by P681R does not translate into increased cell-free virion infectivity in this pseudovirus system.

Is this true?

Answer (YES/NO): YES